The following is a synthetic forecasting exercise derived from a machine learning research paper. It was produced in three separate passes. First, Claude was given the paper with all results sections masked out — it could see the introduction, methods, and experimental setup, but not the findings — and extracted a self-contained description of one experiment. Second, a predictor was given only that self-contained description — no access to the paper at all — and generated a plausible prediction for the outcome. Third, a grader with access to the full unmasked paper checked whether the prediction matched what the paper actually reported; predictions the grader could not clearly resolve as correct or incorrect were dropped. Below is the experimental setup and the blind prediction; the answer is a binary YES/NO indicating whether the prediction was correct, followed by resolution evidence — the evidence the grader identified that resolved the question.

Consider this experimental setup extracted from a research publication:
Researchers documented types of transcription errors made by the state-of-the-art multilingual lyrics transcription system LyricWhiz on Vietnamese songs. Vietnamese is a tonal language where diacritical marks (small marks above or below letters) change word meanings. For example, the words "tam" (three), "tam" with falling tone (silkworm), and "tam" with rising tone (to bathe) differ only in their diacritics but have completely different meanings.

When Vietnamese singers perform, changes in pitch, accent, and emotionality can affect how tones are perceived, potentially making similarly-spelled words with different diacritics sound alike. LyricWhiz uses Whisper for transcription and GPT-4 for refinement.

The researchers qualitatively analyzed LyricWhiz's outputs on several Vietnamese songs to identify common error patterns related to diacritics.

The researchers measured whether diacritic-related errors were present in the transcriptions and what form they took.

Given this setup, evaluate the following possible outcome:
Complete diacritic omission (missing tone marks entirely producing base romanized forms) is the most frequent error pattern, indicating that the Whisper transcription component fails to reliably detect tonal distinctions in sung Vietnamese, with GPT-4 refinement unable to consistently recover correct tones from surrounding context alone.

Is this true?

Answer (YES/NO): NO